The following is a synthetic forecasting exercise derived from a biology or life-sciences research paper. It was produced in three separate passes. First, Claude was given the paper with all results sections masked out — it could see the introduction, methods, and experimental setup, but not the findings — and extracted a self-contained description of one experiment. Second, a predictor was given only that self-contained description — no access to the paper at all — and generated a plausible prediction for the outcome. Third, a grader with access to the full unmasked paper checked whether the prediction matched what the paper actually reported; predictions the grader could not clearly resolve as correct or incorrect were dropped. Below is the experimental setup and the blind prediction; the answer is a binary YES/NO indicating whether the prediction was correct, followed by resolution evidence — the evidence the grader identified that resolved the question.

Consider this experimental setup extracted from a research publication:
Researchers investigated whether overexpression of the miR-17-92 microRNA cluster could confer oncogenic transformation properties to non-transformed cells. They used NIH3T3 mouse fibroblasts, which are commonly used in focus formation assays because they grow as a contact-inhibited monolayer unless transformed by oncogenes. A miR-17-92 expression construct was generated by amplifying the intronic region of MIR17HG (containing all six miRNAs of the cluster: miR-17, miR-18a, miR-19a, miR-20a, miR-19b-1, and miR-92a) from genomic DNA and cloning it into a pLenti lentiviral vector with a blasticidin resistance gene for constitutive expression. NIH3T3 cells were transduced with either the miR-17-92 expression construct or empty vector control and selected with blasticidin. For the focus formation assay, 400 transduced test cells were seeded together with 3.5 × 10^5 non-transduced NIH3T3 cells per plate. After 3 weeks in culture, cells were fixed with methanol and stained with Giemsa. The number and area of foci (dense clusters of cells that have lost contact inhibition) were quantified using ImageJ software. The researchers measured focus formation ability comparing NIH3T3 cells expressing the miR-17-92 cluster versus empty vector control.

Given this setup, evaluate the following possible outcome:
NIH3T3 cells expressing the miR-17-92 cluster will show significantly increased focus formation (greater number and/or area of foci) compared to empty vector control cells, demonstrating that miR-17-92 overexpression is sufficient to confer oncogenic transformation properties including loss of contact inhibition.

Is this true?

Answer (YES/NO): NO